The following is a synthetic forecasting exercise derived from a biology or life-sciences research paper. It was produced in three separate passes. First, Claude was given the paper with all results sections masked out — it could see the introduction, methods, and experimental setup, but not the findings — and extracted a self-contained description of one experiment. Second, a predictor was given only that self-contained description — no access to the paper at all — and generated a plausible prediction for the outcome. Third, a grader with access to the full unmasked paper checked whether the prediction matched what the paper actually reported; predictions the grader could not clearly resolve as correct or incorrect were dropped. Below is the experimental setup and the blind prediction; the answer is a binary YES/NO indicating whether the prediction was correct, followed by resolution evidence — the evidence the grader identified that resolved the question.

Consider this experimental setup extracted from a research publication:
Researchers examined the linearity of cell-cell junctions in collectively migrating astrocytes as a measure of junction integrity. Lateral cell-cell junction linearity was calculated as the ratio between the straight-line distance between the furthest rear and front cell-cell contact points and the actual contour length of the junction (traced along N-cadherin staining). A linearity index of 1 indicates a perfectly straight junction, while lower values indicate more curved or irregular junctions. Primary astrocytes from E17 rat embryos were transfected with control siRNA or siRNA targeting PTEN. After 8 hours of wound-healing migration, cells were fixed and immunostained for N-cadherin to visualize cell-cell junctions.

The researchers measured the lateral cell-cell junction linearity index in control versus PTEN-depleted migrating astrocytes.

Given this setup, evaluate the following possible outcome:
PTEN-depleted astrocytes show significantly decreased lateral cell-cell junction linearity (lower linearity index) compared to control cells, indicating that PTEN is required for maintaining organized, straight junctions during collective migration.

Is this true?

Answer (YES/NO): YES